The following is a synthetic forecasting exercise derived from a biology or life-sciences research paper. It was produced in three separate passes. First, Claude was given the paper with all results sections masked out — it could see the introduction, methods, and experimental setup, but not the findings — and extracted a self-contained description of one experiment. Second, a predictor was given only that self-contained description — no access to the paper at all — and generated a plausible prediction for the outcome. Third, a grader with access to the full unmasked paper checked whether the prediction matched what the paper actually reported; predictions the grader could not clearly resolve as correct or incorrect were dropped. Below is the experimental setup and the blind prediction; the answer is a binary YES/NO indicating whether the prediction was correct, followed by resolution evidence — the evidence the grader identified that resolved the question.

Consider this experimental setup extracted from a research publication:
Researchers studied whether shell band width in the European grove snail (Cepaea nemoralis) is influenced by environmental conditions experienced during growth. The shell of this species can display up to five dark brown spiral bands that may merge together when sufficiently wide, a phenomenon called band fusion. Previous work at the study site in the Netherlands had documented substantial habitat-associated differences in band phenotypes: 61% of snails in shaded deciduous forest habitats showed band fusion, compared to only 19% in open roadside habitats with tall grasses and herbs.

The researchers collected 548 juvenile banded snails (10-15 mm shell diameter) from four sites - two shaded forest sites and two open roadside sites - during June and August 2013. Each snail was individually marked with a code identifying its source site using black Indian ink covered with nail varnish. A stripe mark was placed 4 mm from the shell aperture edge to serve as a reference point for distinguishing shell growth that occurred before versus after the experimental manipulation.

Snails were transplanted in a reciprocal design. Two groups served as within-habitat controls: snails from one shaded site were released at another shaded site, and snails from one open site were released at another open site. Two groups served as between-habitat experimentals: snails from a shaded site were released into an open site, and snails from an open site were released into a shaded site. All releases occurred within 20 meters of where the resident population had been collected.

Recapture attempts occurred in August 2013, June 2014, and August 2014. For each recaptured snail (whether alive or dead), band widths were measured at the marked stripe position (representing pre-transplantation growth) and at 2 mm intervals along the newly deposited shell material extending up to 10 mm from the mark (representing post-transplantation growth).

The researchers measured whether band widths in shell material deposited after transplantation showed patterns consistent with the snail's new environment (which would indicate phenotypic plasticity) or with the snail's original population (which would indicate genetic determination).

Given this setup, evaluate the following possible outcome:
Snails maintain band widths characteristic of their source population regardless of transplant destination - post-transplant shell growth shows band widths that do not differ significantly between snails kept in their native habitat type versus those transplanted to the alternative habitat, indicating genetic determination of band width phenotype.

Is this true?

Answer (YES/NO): YES